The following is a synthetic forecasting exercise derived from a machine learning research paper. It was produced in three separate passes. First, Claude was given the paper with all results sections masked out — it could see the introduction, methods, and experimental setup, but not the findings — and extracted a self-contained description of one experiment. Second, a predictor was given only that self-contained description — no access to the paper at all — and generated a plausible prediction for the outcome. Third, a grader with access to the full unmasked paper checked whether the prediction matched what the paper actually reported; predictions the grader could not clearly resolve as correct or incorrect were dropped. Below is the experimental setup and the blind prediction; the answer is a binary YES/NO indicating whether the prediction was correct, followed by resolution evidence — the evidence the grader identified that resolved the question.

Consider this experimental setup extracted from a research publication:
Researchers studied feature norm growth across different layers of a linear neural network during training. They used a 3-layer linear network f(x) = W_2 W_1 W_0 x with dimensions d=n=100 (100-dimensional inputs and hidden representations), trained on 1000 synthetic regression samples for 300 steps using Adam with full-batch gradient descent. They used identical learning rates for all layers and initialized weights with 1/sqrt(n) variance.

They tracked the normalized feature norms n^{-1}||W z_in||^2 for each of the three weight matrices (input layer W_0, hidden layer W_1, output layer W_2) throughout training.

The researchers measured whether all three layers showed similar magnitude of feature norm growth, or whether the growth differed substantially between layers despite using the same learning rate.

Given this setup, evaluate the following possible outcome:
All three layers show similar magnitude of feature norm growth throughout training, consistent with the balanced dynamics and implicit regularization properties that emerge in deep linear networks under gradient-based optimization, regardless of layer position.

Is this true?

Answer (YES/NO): NO